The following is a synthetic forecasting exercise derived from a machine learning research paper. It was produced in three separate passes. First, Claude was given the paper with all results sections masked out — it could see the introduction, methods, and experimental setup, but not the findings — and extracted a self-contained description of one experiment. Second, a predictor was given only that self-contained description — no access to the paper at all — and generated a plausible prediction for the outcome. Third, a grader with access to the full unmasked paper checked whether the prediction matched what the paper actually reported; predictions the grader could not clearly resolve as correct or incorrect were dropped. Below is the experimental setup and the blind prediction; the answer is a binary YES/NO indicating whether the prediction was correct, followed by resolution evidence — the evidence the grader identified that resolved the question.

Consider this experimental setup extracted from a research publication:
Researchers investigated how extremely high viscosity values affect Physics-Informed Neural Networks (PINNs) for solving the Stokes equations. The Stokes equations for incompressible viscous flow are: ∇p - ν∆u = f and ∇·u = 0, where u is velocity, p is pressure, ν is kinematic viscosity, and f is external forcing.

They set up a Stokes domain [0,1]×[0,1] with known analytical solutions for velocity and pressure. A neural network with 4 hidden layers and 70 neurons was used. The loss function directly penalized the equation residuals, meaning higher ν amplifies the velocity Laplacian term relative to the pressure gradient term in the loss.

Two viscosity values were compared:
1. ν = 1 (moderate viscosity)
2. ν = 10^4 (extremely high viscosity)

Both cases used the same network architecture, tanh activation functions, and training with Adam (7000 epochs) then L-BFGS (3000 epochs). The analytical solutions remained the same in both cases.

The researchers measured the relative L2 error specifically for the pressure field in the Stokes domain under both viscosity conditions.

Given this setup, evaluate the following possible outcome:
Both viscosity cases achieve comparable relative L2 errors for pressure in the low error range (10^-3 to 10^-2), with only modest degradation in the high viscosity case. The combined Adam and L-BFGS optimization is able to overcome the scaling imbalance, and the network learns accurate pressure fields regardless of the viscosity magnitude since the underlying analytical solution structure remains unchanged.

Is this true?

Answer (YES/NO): NO